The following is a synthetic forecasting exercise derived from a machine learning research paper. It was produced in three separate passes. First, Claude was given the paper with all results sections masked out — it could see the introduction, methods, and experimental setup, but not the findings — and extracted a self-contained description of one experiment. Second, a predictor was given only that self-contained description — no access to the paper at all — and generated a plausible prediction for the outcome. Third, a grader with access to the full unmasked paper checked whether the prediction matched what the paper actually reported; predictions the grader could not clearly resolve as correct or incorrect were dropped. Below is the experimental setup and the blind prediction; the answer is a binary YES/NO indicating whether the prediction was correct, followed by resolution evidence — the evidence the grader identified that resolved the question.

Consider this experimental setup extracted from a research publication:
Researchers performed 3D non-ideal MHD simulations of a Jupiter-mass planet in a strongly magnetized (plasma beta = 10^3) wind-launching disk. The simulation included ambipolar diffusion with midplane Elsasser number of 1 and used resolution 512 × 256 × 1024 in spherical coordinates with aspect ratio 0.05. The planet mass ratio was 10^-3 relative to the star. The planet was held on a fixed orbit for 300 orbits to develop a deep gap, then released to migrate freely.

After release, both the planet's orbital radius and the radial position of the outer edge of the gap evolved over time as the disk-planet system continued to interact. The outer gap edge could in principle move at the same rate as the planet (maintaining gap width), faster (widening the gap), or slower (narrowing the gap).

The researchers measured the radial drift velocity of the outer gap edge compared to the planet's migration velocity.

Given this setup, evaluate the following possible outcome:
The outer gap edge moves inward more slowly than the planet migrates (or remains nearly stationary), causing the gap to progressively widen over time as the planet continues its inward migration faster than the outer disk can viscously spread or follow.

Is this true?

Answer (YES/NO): NO